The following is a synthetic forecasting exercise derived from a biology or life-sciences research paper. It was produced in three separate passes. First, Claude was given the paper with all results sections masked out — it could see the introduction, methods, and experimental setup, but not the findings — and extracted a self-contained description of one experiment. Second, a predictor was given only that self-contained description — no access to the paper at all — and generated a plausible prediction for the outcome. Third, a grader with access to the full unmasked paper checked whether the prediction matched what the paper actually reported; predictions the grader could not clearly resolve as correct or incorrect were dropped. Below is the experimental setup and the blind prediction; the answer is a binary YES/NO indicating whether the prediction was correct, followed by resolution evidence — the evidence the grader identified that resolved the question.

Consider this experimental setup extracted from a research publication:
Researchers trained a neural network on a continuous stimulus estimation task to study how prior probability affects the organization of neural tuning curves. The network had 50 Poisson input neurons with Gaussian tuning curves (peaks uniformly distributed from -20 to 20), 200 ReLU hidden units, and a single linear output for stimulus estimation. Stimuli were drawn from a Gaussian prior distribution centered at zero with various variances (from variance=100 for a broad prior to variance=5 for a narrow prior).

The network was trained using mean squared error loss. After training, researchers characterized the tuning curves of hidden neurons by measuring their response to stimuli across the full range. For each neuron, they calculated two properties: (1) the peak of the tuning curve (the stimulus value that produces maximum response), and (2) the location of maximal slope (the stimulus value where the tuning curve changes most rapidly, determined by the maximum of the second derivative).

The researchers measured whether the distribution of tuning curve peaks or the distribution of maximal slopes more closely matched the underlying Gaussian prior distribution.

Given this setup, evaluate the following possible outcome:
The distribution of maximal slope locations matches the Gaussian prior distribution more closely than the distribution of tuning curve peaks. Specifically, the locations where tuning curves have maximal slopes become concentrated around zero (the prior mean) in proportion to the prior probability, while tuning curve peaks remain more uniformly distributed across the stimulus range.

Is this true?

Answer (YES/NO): YES